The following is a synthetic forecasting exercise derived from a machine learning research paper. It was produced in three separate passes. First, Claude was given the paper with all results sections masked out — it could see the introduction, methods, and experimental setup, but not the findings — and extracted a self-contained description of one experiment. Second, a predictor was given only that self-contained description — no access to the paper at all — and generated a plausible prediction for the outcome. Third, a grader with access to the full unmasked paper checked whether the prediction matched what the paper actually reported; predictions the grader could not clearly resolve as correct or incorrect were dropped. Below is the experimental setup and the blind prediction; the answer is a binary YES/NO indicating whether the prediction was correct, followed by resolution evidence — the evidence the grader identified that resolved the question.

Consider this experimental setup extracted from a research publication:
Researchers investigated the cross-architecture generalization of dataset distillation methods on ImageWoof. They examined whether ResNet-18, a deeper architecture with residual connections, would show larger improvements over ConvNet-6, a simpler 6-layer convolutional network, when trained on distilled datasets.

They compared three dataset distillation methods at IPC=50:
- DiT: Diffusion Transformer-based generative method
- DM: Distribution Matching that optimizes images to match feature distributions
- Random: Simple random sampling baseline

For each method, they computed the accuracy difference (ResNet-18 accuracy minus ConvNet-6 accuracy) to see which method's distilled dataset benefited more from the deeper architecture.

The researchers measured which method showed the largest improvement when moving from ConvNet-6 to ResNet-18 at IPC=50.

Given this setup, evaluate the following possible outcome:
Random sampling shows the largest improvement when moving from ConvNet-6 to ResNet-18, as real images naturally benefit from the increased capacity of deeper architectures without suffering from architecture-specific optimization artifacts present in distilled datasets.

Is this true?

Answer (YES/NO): YES